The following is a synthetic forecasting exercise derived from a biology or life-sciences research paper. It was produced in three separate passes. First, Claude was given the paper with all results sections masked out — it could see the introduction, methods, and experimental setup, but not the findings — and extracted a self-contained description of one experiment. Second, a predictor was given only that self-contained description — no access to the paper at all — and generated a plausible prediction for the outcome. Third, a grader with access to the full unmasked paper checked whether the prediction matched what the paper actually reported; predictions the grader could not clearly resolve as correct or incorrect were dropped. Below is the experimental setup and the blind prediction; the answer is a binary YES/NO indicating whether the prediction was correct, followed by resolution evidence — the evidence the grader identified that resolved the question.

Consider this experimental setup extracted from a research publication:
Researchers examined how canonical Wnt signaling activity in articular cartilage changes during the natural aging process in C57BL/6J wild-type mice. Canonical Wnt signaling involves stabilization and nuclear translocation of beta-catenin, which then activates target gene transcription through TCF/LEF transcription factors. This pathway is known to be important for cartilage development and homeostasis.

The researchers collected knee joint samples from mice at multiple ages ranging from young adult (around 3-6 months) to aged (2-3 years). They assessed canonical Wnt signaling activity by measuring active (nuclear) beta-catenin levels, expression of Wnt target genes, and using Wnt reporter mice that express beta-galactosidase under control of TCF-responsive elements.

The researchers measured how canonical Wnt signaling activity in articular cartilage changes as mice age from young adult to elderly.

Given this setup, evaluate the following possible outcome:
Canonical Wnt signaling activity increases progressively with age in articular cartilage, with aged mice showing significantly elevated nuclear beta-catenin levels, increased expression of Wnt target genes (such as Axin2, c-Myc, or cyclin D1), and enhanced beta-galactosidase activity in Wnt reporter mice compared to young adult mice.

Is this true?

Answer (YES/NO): NO